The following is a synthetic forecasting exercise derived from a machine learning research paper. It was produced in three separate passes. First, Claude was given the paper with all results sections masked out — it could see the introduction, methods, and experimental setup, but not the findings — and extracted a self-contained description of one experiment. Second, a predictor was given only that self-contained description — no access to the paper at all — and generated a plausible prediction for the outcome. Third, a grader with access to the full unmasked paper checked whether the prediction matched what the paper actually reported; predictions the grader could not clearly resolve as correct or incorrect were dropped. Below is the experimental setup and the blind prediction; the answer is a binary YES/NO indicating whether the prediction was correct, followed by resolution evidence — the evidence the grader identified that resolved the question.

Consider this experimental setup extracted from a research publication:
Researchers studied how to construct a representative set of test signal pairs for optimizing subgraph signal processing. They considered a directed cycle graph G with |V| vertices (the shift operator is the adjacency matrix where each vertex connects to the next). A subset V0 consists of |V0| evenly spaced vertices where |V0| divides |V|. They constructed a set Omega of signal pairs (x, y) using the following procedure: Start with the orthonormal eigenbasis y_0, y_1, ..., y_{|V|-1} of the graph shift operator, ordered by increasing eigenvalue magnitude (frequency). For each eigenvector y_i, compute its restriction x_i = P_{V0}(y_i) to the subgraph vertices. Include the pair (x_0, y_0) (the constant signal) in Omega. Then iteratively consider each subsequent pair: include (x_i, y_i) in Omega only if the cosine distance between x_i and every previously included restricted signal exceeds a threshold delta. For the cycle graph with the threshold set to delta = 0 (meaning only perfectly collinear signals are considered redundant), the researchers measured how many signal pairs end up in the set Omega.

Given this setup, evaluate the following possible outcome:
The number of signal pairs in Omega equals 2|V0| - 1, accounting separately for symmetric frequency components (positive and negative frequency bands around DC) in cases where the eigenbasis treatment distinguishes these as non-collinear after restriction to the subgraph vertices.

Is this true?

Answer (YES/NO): NO